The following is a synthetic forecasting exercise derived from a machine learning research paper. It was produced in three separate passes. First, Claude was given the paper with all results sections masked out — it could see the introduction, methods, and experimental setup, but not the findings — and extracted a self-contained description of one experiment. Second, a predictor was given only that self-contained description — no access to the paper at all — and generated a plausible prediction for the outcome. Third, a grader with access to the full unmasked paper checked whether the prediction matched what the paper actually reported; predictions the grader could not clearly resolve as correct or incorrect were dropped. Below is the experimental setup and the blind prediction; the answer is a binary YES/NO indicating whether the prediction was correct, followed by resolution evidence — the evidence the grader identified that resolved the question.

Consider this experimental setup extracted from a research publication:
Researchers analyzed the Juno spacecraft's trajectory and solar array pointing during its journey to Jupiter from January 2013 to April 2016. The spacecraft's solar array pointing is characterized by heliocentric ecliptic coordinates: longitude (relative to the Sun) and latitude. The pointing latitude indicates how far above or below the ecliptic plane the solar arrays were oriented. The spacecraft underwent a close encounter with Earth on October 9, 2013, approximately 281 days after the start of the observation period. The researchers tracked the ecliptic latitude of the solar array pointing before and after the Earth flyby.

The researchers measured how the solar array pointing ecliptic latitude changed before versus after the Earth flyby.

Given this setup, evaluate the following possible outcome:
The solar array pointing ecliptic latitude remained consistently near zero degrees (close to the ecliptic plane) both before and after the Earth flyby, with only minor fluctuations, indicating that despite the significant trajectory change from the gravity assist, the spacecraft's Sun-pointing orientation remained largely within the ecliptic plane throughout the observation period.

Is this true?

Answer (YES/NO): NO